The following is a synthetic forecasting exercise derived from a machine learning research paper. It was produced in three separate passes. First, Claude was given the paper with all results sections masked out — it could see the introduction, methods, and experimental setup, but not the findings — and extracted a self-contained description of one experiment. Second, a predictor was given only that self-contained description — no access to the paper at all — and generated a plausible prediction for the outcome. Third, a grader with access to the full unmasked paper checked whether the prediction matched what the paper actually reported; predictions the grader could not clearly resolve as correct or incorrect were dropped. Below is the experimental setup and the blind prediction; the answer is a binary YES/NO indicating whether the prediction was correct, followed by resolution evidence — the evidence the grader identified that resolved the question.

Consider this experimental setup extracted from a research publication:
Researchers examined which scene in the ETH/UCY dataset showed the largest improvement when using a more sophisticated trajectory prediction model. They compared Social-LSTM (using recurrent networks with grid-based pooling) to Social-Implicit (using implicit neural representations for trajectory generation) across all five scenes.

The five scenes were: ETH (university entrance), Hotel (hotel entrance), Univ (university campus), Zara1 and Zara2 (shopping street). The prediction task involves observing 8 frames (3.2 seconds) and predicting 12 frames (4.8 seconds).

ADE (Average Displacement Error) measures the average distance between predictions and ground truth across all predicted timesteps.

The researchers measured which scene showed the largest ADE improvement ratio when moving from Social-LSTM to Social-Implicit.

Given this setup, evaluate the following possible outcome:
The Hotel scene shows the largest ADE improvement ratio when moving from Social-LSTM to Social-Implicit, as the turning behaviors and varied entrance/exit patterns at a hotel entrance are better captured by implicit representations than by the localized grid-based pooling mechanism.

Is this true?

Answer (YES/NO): YES